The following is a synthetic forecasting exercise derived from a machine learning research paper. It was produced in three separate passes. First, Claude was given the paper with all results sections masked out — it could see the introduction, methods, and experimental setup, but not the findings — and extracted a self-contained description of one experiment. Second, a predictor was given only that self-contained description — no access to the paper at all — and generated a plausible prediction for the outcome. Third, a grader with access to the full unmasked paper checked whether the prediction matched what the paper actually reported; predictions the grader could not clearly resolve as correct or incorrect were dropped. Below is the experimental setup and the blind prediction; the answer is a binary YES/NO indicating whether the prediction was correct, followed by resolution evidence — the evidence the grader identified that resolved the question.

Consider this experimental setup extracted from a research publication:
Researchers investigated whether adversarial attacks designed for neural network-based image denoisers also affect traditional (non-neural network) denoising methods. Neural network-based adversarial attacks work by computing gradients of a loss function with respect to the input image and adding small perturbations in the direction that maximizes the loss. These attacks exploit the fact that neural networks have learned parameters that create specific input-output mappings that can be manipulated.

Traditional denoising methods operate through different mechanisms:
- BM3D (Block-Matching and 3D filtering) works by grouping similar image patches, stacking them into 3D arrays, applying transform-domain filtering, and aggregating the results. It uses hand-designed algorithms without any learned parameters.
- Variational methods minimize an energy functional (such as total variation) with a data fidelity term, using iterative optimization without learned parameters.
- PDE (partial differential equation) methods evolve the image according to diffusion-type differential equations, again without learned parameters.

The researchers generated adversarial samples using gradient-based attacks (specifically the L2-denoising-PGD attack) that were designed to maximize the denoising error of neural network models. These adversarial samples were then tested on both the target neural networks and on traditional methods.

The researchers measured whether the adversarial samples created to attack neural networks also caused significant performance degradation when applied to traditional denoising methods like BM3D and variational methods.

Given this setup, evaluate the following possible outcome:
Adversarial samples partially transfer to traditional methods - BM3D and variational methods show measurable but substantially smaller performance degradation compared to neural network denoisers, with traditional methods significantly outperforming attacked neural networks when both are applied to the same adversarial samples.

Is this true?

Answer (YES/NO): NO